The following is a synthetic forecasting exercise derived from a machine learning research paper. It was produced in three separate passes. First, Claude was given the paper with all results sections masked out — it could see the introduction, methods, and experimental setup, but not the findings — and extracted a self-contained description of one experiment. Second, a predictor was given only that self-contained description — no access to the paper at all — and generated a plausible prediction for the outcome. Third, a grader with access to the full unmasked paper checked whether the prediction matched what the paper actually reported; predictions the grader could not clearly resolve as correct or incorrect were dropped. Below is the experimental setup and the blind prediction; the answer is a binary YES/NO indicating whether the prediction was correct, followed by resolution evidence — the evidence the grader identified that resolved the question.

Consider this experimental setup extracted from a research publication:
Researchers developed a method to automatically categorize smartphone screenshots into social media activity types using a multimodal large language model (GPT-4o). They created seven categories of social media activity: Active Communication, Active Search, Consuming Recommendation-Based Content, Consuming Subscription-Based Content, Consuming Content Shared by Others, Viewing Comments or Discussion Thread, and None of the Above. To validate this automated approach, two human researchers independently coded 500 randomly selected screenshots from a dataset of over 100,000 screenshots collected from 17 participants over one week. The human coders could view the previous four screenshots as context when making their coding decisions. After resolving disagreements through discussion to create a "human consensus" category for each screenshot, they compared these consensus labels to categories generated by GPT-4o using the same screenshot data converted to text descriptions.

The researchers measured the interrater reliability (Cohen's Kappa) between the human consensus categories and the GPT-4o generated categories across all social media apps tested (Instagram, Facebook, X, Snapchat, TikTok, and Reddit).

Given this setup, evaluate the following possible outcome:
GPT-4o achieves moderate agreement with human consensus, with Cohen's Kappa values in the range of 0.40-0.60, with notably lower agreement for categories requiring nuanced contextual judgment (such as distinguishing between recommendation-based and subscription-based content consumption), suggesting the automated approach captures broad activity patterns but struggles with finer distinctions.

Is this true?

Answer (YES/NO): NO